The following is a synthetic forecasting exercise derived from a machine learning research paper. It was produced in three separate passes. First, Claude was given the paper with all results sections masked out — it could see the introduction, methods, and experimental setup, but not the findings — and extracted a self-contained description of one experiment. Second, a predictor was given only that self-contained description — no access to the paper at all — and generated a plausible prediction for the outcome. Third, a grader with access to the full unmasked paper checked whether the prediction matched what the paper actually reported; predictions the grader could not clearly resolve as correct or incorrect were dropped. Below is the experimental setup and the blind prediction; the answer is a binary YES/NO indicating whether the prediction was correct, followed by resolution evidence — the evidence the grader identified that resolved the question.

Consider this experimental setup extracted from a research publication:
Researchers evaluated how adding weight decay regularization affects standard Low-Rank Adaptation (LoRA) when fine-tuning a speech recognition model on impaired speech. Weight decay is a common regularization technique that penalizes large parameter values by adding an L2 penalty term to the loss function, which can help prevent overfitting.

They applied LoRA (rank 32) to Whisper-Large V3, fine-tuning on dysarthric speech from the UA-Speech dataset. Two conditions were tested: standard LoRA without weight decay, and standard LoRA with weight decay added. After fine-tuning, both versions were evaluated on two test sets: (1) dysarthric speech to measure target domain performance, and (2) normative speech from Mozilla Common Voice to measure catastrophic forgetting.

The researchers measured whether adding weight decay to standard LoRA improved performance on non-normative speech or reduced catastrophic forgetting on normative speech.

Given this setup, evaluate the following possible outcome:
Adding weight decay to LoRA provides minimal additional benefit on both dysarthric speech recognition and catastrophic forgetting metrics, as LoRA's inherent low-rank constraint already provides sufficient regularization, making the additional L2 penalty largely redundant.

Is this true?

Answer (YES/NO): YES